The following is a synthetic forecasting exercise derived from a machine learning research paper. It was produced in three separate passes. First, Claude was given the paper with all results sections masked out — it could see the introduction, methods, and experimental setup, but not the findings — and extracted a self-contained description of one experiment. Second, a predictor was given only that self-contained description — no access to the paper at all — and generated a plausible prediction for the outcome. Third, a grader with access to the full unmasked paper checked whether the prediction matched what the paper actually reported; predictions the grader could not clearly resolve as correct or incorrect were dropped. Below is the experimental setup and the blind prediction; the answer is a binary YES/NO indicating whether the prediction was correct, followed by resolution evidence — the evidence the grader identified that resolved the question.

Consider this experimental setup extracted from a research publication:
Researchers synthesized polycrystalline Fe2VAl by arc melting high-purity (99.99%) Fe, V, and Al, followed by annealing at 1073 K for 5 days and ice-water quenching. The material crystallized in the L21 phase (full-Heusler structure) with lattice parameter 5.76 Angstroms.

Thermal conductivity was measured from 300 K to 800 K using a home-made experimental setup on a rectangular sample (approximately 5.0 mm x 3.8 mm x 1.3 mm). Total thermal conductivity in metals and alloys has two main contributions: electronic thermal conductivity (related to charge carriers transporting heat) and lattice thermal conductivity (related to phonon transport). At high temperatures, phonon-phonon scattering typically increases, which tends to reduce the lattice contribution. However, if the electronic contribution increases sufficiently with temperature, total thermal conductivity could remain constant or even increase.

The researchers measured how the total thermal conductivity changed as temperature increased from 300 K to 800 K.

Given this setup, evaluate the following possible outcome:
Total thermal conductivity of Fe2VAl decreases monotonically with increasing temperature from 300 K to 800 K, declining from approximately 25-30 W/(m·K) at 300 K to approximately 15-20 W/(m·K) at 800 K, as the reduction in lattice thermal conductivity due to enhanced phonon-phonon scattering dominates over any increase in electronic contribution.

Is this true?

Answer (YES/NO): NO